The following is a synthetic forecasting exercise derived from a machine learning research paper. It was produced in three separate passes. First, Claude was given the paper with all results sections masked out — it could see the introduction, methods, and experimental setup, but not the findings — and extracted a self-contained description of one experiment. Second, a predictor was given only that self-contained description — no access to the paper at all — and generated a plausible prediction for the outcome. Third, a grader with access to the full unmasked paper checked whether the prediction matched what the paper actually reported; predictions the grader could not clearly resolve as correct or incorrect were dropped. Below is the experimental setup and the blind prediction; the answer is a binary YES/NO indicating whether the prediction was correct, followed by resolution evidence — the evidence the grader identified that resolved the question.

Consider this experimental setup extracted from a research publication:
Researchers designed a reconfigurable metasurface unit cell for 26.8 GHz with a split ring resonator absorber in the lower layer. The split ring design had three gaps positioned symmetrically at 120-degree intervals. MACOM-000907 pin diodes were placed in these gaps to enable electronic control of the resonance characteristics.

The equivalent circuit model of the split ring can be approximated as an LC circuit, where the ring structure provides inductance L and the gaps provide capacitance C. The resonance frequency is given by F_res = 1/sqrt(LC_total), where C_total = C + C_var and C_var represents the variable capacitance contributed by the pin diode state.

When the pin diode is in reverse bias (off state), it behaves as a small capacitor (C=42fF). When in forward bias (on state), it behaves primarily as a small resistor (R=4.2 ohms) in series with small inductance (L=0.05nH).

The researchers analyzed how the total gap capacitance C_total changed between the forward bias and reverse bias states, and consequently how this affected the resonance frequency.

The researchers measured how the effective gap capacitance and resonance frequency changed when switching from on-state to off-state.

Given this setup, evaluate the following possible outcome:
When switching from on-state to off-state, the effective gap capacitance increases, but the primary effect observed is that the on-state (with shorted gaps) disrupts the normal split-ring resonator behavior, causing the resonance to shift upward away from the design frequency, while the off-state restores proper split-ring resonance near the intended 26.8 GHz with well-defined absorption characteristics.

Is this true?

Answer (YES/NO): NO